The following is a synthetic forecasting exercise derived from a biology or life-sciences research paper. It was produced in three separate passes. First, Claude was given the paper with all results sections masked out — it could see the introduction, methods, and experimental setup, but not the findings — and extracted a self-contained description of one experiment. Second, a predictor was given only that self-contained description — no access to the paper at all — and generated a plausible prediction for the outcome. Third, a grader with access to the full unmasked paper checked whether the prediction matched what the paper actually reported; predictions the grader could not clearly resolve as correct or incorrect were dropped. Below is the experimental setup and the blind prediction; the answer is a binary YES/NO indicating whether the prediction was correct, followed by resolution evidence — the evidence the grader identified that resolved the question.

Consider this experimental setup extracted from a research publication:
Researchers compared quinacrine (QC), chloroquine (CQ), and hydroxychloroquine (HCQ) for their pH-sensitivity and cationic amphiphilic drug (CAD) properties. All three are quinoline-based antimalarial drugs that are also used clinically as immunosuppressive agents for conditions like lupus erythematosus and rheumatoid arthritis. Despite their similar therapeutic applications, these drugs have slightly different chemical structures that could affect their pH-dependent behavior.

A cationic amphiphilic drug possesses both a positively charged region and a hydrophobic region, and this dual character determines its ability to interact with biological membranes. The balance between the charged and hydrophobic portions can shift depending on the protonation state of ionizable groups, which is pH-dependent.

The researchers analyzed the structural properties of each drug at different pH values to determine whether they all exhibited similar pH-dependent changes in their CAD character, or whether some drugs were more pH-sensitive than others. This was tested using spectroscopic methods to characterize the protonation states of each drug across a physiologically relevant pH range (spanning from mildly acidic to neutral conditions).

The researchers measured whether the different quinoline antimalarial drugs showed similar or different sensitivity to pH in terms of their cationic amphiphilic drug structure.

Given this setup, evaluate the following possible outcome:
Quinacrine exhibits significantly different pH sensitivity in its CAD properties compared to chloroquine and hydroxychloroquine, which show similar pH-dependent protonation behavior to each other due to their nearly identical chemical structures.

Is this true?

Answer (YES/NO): NO